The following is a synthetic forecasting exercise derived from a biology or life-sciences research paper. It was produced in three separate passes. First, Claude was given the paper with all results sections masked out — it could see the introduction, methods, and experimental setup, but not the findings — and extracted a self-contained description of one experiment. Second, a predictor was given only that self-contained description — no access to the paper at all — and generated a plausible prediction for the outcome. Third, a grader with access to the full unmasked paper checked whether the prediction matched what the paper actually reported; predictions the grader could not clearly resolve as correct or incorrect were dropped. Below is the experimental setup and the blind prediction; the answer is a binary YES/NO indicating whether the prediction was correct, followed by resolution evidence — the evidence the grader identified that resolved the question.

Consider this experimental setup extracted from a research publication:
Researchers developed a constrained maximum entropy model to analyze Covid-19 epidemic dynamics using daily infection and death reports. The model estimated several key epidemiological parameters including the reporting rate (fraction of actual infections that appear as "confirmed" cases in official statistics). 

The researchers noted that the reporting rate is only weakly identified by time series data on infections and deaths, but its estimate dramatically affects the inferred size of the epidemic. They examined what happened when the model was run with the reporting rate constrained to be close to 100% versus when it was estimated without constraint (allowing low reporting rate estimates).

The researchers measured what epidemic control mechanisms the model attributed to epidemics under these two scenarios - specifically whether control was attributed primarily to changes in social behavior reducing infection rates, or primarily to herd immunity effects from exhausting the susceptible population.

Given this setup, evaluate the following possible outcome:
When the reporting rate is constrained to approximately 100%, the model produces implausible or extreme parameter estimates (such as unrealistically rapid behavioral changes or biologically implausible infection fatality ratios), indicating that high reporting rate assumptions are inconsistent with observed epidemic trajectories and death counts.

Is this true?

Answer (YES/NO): NO